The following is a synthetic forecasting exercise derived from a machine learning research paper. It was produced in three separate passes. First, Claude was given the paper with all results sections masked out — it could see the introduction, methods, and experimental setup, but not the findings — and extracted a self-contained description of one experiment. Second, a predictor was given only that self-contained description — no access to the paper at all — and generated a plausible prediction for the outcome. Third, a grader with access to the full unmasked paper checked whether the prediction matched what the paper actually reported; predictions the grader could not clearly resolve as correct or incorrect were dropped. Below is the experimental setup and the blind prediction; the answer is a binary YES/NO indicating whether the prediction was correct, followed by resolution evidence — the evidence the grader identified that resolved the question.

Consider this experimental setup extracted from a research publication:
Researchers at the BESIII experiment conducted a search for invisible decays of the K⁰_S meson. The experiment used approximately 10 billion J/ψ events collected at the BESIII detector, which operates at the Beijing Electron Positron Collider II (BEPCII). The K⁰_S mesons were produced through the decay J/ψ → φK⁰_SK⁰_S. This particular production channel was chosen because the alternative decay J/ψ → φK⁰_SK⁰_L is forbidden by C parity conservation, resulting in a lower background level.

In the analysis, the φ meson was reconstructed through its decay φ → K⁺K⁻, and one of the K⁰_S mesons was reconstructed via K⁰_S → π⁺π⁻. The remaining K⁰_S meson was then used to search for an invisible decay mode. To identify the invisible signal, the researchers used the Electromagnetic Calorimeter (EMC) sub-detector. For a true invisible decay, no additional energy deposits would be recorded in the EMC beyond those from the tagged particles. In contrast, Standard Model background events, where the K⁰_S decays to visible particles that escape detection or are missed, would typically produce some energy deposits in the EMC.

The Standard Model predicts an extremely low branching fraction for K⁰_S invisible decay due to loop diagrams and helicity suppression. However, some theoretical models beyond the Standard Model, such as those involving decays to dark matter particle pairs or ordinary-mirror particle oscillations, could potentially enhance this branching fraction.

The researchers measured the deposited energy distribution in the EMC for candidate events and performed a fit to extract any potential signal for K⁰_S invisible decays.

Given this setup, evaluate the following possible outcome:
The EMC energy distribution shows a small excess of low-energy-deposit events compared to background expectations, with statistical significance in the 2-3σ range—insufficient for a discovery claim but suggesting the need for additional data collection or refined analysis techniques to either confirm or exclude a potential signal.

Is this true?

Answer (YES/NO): NO